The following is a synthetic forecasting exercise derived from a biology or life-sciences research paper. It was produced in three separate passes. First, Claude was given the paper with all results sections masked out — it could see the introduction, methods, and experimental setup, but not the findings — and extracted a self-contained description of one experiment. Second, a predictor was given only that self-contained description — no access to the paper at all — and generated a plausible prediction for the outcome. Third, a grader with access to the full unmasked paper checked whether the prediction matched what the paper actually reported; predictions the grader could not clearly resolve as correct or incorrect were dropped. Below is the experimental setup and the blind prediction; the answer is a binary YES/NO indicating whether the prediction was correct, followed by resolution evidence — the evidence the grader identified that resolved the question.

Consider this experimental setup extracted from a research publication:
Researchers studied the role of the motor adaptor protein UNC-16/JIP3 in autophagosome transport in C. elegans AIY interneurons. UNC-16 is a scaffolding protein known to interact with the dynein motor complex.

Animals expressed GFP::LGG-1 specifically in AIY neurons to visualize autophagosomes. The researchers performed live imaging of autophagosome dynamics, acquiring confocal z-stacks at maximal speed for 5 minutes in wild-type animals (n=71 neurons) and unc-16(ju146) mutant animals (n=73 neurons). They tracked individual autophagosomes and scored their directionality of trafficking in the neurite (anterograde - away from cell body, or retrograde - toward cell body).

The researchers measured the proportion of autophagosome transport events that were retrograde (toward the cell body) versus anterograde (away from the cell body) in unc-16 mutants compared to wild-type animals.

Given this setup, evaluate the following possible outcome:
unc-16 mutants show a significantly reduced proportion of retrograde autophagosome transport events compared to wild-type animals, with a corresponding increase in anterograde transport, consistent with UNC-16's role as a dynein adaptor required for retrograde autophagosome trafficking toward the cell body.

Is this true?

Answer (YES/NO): YES